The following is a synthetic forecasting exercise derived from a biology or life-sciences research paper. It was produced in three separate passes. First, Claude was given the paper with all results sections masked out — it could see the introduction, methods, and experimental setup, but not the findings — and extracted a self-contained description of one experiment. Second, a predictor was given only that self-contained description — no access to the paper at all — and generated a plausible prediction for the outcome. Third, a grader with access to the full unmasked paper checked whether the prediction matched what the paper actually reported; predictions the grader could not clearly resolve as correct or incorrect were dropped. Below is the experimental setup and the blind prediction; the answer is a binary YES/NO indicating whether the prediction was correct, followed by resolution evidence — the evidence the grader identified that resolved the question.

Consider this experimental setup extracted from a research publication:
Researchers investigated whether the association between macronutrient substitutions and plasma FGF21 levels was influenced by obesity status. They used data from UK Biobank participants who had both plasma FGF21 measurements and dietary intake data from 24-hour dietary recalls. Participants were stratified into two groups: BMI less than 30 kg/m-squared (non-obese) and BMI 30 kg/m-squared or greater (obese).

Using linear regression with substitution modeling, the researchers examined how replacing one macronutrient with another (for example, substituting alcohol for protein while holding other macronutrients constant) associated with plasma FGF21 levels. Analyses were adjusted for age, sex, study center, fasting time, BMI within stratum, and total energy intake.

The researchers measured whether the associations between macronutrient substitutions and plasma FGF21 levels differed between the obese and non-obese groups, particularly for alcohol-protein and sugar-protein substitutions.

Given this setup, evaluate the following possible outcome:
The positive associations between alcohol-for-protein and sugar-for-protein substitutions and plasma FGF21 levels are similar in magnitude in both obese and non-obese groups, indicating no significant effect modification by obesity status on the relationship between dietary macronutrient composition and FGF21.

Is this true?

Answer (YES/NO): NO